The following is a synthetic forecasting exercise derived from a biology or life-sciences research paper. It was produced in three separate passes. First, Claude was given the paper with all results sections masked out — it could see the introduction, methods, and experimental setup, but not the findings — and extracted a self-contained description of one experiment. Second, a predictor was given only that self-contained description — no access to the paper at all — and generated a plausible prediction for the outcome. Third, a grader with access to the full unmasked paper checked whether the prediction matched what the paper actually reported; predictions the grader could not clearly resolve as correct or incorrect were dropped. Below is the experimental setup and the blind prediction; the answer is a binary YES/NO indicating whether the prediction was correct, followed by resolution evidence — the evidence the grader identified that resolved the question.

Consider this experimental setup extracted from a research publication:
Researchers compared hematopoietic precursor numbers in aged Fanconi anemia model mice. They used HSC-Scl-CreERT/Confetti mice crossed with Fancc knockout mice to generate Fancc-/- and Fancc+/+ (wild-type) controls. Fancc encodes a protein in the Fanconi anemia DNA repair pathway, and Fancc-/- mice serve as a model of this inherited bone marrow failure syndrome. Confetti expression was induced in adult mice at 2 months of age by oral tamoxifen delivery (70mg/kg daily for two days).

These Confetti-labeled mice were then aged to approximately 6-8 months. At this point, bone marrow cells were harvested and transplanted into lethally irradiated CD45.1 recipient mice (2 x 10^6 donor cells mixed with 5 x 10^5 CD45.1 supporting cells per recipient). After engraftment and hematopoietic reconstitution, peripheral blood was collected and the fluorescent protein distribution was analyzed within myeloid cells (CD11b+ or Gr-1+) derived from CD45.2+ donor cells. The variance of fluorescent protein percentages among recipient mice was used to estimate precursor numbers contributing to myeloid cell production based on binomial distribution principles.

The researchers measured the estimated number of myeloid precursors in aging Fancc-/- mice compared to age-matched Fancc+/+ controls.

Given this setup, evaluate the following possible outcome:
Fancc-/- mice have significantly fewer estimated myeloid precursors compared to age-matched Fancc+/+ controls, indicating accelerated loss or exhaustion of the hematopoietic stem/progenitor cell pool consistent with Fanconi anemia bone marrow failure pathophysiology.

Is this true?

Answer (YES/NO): NO